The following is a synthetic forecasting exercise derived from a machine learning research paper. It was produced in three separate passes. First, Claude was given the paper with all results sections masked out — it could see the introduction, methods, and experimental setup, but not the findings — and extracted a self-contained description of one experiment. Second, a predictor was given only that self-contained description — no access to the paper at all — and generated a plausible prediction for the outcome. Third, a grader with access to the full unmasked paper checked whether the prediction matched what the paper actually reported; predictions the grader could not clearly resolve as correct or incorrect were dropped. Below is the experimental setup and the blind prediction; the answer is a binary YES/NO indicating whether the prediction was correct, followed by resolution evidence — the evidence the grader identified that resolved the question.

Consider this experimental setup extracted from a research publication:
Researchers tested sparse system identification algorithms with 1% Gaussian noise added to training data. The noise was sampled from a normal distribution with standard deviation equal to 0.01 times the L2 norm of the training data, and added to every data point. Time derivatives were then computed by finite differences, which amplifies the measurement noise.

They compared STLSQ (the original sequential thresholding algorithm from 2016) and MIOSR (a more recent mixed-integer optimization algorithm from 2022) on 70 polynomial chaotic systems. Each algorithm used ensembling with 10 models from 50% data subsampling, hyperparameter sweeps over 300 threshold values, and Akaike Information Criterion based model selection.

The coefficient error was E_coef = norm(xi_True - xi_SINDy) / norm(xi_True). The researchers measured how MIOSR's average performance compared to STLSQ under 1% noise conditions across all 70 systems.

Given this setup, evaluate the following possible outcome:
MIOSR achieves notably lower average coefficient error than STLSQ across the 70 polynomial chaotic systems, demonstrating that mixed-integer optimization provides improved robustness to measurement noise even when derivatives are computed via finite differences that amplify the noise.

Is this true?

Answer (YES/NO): NO